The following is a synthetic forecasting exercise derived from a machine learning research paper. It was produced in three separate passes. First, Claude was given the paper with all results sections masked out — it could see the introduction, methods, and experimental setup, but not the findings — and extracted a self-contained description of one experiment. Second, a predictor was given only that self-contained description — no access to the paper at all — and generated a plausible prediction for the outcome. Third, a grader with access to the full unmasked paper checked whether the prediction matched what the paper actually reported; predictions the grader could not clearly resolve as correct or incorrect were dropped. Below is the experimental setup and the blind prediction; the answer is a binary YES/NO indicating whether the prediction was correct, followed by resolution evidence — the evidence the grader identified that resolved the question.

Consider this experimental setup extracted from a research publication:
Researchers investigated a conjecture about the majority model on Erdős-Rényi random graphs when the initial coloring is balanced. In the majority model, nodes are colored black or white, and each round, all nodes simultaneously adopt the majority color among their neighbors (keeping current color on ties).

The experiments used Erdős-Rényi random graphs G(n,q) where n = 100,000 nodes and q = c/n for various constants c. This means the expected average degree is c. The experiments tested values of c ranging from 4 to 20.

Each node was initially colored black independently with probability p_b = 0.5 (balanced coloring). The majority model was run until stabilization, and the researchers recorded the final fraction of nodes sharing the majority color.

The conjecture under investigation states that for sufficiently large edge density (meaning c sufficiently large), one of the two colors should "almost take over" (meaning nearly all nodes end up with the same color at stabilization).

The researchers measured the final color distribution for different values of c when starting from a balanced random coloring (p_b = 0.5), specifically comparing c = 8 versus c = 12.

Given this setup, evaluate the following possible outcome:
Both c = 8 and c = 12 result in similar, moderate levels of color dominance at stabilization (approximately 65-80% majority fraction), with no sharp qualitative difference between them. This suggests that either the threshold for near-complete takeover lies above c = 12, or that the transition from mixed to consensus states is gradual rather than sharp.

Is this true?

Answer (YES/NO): NO